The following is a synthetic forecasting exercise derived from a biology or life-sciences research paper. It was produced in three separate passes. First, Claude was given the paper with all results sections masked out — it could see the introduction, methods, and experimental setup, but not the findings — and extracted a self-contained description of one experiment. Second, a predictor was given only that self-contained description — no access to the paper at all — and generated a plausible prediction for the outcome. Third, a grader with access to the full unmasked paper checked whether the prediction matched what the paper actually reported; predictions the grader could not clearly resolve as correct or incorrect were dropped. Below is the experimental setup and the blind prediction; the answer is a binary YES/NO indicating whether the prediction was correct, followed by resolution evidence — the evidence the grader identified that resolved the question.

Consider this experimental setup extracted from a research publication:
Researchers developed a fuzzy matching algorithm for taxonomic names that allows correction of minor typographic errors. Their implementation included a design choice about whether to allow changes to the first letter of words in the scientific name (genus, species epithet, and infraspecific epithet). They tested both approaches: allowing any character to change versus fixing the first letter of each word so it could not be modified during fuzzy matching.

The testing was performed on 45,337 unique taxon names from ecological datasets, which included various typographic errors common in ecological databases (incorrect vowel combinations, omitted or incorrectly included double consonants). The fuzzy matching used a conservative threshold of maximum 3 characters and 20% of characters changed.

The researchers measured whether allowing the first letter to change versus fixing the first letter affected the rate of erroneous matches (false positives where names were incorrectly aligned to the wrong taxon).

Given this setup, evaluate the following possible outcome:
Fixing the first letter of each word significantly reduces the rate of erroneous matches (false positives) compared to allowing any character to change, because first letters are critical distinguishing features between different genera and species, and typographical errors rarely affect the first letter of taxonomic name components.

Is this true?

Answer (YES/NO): YES